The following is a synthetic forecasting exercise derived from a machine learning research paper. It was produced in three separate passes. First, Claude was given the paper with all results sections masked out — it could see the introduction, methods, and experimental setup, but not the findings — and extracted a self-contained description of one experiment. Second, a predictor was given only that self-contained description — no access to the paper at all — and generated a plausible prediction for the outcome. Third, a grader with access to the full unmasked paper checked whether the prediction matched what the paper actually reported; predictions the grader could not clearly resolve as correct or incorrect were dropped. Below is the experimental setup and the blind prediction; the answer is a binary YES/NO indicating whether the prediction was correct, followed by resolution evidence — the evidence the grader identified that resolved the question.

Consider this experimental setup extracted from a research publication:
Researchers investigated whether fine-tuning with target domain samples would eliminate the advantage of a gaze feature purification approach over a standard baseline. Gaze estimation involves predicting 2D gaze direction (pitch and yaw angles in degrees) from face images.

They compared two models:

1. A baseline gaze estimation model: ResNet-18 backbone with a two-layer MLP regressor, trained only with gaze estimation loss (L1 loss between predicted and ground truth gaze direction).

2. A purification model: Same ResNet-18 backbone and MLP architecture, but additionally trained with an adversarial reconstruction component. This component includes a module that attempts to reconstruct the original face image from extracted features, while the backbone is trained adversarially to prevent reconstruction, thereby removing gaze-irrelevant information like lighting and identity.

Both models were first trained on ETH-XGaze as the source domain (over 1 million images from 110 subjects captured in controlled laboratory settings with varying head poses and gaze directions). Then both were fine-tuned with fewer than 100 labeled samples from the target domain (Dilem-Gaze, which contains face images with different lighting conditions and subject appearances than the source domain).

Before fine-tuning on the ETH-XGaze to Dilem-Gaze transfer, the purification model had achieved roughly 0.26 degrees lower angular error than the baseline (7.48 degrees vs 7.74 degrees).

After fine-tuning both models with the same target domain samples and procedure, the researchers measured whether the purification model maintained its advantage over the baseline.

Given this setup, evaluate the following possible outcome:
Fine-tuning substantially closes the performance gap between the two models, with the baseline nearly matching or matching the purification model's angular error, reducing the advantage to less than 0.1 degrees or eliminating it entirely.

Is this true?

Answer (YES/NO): NO